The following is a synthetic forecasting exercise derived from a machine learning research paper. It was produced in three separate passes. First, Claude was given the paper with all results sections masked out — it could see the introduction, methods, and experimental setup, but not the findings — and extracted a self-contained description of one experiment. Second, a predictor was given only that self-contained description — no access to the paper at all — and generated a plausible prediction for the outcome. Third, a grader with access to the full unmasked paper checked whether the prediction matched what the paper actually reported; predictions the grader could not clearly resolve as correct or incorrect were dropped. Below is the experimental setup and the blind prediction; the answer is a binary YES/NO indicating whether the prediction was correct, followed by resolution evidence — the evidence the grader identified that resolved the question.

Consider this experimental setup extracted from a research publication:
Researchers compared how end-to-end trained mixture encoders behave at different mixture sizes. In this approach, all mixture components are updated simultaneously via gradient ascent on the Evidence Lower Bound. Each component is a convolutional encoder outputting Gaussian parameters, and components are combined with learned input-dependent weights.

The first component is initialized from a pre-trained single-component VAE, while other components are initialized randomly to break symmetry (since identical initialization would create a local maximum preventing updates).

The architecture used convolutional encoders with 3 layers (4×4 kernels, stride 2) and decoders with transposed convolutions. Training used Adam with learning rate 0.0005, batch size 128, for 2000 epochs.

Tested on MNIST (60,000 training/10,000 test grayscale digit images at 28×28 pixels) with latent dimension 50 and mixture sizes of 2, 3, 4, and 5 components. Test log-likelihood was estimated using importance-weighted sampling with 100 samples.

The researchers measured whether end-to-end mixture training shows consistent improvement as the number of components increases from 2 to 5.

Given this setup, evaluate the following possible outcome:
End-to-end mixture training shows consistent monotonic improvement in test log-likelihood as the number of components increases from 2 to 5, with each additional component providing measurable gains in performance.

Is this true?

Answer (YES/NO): NO